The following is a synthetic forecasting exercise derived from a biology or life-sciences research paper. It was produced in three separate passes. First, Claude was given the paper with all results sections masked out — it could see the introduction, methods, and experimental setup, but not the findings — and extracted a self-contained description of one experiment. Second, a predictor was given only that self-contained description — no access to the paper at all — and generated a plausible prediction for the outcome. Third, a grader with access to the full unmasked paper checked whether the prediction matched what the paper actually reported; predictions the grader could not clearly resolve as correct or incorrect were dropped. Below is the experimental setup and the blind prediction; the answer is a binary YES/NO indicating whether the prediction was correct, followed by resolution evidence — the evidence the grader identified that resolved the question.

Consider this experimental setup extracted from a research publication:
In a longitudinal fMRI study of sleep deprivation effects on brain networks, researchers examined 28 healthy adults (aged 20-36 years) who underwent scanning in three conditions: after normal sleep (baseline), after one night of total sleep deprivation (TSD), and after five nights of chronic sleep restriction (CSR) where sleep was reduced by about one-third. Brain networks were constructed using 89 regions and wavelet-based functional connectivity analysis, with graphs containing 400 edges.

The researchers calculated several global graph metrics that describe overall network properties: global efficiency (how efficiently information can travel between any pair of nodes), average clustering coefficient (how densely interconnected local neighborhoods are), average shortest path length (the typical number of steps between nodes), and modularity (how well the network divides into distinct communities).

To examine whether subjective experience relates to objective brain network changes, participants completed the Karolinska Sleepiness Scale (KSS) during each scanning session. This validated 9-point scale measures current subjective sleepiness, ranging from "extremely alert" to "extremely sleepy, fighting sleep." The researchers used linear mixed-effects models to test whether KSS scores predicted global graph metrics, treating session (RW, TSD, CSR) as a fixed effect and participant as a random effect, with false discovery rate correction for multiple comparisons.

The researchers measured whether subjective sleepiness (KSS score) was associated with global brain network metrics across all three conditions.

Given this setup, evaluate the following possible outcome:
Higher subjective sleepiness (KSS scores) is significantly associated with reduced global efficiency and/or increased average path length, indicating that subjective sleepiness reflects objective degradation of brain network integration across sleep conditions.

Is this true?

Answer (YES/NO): NO